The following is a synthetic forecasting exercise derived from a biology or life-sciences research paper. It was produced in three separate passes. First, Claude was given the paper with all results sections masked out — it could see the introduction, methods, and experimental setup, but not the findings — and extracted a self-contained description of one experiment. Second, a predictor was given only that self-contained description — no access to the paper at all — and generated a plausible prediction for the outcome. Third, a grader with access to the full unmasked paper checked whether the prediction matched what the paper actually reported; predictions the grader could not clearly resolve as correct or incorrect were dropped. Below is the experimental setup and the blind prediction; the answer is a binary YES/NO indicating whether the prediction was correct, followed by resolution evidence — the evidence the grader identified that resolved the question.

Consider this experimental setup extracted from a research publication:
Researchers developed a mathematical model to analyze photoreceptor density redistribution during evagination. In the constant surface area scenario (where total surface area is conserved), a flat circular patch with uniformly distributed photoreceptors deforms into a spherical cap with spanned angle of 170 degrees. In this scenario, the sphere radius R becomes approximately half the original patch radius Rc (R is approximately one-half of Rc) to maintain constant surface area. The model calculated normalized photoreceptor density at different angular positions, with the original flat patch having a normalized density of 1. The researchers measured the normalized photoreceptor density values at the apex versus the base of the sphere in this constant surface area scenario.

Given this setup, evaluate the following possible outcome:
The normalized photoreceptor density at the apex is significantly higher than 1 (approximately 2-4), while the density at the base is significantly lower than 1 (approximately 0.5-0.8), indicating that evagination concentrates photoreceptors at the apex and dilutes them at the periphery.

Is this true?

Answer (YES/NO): NO